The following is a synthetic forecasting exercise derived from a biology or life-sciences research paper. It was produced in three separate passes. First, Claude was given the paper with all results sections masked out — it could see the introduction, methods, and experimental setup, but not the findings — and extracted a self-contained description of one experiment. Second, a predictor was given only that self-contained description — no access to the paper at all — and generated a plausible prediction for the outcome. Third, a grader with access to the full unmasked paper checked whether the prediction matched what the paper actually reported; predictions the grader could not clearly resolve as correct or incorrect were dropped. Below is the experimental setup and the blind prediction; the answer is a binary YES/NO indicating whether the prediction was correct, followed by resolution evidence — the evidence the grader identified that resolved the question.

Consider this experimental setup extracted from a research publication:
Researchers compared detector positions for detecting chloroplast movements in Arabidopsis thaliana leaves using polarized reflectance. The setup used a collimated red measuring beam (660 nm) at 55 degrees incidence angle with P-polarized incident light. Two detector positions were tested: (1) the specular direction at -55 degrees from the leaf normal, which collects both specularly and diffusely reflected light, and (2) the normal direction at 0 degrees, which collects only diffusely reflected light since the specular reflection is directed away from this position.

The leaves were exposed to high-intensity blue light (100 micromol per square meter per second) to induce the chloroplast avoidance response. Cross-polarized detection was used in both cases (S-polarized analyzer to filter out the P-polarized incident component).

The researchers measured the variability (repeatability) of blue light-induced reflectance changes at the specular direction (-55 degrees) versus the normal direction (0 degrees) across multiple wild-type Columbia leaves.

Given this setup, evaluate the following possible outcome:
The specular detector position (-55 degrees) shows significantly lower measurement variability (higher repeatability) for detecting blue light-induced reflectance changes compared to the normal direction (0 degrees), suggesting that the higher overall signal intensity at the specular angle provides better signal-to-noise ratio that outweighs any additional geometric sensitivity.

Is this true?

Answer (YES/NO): NO